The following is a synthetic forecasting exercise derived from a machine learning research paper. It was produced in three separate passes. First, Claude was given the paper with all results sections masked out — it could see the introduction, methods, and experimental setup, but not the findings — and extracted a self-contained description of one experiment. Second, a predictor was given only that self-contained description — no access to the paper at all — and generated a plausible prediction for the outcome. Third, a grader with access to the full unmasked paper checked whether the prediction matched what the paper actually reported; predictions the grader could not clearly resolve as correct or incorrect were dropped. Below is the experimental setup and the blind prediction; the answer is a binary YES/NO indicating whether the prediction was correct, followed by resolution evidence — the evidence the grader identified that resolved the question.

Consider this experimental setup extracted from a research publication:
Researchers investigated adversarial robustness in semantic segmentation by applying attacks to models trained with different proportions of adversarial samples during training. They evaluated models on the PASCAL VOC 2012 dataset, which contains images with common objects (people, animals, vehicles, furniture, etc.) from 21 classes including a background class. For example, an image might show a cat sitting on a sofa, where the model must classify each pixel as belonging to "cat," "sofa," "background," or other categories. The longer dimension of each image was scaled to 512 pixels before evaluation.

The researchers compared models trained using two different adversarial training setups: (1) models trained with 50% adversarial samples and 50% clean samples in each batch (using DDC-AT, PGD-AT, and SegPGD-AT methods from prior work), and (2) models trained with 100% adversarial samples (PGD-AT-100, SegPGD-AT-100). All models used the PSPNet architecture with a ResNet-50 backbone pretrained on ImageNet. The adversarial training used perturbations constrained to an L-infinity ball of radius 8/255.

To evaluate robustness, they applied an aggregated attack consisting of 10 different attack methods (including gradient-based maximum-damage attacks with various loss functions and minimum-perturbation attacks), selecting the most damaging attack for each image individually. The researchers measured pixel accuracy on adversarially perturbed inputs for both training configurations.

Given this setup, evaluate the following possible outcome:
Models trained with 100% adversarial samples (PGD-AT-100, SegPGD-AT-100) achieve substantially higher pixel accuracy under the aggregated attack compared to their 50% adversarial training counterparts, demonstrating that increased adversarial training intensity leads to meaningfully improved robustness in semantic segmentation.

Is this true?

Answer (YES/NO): YES